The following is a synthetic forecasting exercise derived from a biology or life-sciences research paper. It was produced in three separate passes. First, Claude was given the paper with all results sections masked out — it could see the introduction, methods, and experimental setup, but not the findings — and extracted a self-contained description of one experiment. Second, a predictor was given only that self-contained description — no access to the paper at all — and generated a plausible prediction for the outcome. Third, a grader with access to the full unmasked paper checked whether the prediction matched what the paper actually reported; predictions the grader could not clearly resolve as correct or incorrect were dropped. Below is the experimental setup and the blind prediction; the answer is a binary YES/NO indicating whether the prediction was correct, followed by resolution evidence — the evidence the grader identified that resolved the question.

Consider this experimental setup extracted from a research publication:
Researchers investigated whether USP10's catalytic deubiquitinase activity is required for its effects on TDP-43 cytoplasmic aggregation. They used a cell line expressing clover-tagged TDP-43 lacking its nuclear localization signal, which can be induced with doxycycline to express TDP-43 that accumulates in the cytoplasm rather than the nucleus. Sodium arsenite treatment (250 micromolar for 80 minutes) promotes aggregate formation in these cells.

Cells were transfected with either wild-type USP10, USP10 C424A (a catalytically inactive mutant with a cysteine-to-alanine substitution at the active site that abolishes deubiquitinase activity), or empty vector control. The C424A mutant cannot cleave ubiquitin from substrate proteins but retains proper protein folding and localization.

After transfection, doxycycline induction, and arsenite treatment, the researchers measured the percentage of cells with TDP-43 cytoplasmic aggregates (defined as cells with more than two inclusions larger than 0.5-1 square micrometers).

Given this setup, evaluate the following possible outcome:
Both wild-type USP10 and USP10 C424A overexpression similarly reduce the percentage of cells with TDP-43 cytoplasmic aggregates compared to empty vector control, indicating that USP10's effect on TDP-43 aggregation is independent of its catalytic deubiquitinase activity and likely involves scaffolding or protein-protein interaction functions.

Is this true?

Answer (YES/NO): YES